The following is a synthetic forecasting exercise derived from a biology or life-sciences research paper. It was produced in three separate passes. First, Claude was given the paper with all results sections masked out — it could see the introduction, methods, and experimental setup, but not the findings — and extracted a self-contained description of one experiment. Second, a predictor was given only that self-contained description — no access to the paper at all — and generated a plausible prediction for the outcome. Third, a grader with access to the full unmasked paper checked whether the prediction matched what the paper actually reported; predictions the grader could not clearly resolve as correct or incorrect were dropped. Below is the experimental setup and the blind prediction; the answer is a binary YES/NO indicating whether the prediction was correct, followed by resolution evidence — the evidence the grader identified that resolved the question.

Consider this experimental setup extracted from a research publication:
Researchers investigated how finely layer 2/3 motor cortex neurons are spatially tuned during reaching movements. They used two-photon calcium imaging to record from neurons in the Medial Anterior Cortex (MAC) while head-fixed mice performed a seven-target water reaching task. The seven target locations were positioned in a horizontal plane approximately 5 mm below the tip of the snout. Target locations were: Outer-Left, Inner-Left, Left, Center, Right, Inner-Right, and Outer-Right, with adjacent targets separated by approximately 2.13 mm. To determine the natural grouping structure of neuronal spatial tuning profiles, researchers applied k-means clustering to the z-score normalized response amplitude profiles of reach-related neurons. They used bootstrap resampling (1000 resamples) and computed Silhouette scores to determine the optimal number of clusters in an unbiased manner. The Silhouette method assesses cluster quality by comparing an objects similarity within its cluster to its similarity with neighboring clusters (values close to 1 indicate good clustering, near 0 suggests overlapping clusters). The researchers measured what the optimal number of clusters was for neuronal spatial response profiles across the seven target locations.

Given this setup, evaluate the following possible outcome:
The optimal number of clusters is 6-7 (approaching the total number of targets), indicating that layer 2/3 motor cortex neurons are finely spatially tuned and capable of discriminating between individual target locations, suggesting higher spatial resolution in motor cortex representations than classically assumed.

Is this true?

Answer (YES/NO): NO